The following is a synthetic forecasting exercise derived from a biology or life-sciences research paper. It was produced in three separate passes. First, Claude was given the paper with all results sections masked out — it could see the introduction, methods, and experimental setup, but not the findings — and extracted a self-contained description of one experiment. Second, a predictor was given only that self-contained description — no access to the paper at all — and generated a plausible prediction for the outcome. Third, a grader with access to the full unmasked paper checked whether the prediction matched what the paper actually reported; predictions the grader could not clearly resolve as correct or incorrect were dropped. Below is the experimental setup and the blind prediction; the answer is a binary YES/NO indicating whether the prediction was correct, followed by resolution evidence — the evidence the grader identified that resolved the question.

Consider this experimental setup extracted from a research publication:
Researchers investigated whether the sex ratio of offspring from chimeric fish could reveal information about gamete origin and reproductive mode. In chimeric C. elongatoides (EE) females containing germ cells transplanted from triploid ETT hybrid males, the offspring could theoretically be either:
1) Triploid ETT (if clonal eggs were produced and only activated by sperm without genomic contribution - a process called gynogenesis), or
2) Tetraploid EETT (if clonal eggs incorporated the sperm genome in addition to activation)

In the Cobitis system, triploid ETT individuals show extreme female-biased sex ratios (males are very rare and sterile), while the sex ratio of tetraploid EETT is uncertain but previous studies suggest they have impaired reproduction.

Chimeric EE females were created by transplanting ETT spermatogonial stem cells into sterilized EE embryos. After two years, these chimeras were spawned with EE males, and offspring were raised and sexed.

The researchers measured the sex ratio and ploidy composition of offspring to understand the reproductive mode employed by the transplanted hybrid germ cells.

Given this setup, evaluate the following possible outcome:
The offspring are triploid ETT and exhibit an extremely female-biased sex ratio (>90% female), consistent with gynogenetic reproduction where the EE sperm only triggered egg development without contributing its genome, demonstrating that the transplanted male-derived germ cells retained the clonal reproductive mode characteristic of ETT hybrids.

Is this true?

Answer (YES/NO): NO